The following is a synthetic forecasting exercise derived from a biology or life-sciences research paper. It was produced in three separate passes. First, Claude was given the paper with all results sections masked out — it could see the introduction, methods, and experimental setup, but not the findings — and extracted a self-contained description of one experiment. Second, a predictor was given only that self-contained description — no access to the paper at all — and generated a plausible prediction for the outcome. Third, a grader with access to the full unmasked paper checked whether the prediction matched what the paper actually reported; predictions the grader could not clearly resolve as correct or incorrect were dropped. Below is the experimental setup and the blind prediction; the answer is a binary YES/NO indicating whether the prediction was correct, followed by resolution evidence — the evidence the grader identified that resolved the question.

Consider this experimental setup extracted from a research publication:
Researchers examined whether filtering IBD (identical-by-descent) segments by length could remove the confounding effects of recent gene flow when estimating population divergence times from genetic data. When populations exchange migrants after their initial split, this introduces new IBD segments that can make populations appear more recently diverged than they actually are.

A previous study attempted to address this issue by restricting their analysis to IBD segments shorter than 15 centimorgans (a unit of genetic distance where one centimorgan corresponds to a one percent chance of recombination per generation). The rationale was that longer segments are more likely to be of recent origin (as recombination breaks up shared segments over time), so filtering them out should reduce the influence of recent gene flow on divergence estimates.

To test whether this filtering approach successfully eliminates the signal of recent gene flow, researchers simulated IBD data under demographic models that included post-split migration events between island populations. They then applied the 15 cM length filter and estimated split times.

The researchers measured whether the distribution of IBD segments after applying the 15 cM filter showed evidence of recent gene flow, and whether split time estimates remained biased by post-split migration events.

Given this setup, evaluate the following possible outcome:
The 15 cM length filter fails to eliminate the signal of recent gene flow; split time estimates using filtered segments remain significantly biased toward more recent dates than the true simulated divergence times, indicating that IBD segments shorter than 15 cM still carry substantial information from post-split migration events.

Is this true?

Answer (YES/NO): YES